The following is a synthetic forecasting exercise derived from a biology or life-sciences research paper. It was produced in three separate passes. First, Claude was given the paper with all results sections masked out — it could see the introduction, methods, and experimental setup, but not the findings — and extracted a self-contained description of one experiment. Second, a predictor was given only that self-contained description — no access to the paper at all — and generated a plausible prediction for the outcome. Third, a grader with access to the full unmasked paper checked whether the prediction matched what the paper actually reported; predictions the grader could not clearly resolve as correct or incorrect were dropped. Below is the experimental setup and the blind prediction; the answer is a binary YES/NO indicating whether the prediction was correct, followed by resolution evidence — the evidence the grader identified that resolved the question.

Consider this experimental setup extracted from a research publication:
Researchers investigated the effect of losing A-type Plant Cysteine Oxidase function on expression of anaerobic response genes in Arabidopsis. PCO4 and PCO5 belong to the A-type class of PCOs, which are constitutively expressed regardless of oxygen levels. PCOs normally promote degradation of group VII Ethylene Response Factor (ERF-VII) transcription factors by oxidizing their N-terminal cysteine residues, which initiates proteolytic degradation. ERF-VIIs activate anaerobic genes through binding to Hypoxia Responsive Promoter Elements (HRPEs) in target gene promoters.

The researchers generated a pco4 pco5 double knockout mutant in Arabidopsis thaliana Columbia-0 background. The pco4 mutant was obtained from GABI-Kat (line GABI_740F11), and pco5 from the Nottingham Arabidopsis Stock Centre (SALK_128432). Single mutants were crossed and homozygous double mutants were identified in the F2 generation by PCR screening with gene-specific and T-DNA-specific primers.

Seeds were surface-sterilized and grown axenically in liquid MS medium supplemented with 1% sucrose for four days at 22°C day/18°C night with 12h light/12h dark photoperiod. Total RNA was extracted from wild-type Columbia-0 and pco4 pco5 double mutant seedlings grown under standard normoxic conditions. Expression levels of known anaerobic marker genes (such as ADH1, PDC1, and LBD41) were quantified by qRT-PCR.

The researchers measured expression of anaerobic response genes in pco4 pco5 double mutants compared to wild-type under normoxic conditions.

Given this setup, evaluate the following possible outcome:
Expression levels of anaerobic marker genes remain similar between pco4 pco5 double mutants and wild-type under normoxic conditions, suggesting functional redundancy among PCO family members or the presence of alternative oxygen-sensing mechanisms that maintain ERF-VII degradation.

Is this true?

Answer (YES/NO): NO